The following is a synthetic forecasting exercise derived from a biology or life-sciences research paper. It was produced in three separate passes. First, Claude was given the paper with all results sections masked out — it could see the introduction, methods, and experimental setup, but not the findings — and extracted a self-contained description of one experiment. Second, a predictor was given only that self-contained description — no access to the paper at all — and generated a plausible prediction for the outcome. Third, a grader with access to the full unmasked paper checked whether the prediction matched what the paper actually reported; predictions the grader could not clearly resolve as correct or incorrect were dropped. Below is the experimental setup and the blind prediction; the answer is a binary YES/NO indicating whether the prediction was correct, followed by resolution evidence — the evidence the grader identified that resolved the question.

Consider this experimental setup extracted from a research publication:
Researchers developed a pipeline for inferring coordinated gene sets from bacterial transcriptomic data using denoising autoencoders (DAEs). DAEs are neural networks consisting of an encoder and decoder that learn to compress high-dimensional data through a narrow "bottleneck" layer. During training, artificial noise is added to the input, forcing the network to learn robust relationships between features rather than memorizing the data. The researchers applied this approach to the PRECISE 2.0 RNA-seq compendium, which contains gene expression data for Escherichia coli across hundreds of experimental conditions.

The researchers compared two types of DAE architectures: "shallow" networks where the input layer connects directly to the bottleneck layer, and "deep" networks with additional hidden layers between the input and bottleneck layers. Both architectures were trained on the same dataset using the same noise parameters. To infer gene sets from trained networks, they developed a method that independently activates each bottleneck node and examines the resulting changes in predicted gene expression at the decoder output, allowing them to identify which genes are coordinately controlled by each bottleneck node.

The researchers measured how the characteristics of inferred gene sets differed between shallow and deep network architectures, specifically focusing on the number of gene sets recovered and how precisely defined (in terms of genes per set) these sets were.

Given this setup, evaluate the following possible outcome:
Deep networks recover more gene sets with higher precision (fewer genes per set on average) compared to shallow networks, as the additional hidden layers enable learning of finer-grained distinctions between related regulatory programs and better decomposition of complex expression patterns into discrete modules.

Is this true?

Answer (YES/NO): NO